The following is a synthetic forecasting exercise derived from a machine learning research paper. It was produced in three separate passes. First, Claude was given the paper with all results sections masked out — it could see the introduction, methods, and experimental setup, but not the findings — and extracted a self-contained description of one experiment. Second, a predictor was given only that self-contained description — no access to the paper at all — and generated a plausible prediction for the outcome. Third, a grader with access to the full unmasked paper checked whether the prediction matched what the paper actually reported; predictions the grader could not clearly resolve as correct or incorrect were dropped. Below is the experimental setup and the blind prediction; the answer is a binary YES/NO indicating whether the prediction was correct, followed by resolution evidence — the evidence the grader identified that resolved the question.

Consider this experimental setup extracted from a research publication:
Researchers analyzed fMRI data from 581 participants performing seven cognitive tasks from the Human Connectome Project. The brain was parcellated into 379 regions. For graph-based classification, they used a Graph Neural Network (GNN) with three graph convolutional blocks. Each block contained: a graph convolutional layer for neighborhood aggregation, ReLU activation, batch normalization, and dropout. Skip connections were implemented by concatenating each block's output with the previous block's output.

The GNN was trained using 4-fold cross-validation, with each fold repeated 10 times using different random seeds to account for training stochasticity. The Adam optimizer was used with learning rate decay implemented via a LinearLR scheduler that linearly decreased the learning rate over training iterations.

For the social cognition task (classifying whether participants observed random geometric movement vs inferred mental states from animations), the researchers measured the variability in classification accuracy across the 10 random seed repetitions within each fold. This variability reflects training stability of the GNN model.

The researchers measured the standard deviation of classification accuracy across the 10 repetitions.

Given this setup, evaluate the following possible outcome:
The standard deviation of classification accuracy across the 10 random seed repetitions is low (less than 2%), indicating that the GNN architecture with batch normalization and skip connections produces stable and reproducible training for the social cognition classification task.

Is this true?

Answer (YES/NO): YES